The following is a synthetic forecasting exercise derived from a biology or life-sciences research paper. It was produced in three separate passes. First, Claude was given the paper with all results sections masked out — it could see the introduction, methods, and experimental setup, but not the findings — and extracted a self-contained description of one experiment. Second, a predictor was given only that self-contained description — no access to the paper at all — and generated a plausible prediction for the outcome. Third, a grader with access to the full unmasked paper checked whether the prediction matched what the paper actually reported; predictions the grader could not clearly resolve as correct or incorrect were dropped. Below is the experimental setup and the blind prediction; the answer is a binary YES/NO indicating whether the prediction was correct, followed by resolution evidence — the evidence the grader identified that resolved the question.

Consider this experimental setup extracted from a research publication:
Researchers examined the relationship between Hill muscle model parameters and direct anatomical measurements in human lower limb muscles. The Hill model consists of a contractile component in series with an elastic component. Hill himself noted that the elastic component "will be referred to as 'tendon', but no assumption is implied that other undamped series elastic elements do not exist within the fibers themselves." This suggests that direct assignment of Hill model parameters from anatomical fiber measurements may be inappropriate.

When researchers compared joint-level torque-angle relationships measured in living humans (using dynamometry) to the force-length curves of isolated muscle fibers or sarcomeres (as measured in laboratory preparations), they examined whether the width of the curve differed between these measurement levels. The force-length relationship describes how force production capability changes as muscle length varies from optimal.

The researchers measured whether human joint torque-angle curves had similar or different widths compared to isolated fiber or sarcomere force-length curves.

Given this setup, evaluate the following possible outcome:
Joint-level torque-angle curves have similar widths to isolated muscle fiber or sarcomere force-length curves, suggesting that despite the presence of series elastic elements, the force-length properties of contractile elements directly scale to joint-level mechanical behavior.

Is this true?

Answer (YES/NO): NO